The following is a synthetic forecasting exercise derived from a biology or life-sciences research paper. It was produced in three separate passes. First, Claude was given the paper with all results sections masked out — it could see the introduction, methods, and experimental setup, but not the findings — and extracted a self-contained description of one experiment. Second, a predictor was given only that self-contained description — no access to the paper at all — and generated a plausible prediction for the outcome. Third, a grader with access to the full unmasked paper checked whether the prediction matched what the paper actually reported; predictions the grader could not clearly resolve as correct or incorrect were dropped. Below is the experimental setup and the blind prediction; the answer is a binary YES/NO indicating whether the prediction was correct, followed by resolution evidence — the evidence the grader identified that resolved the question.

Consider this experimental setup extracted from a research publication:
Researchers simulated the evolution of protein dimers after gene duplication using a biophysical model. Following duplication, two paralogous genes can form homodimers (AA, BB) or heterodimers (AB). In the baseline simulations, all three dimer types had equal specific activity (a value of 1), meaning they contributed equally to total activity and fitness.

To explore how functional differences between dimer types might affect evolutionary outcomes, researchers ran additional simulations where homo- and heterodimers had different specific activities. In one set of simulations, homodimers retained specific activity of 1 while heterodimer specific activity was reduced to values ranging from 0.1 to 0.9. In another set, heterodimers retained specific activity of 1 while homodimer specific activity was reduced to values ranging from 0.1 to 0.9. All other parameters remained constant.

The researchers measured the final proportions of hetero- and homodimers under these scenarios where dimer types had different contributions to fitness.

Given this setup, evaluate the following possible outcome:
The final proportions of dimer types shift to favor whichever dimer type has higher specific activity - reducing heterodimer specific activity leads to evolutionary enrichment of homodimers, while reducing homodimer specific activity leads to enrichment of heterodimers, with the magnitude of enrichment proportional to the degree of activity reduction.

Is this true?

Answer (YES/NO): YES